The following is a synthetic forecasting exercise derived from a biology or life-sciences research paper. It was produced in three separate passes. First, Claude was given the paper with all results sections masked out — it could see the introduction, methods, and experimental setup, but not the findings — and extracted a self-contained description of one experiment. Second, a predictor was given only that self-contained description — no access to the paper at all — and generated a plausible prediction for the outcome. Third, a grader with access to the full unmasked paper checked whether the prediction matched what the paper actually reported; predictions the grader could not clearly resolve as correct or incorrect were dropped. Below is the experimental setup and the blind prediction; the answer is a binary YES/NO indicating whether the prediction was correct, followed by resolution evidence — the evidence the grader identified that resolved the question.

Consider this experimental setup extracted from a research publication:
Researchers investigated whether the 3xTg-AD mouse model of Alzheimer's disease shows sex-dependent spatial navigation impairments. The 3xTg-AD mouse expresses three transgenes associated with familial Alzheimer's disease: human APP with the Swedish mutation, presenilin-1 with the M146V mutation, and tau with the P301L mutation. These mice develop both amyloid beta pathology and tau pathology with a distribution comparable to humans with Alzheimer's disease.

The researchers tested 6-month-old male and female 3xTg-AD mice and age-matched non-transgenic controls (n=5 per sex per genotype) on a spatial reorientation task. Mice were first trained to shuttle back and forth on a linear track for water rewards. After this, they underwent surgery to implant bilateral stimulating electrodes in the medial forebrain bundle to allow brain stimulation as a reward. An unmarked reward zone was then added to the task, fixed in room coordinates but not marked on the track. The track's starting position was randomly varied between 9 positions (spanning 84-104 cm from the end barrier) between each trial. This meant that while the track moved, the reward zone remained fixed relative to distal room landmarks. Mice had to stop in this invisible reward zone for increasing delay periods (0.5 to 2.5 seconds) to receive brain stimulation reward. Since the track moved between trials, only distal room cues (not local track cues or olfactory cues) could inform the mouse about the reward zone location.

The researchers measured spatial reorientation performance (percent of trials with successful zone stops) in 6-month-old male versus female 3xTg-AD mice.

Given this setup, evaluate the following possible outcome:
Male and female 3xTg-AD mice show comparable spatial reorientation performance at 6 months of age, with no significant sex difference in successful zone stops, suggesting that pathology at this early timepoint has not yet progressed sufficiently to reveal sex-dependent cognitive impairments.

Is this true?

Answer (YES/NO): NO